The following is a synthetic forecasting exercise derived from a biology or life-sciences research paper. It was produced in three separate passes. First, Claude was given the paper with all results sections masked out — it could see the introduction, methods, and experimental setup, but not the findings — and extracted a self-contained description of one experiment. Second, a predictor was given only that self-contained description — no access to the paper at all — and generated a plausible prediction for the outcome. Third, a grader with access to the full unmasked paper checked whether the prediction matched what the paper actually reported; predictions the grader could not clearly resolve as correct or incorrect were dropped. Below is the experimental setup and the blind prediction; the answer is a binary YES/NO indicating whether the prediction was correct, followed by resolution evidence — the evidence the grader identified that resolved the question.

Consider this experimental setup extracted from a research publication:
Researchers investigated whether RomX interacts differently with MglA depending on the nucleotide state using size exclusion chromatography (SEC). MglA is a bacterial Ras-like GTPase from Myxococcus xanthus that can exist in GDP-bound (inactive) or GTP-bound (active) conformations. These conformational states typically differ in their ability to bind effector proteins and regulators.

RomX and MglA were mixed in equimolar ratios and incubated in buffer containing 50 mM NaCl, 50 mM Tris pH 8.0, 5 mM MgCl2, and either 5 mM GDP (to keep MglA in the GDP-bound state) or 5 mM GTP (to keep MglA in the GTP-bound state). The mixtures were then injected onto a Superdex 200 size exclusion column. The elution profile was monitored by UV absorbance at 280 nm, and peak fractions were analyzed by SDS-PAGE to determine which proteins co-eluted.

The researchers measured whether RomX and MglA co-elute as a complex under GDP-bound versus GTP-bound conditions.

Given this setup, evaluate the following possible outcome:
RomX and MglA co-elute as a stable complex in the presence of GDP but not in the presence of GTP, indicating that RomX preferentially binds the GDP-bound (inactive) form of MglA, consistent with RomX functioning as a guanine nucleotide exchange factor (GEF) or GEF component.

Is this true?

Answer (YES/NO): NO